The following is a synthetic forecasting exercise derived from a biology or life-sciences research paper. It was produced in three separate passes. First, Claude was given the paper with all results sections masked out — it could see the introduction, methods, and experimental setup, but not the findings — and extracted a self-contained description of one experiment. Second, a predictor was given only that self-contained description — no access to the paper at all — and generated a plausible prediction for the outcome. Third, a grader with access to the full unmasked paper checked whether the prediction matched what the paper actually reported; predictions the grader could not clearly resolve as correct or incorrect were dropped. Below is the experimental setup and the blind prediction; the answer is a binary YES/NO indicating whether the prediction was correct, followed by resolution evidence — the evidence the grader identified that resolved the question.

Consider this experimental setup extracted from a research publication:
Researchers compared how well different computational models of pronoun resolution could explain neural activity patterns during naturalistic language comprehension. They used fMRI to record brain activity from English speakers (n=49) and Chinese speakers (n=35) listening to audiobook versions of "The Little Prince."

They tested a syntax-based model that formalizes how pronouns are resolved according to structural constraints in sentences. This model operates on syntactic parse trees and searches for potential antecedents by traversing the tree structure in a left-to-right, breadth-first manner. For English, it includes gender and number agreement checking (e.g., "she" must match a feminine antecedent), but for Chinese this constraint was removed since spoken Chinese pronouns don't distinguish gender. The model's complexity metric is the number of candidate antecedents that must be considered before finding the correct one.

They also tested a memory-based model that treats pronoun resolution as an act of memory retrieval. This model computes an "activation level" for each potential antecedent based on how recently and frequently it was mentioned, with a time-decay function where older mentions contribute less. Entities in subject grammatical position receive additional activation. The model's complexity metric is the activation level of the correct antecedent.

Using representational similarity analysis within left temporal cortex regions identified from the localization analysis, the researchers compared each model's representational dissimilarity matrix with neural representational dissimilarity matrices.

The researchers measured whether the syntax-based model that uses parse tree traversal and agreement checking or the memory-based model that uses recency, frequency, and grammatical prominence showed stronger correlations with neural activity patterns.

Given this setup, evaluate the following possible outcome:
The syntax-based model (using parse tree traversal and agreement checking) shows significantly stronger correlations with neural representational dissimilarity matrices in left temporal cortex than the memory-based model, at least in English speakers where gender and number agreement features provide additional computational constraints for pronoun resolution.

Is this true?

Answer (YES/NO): NO